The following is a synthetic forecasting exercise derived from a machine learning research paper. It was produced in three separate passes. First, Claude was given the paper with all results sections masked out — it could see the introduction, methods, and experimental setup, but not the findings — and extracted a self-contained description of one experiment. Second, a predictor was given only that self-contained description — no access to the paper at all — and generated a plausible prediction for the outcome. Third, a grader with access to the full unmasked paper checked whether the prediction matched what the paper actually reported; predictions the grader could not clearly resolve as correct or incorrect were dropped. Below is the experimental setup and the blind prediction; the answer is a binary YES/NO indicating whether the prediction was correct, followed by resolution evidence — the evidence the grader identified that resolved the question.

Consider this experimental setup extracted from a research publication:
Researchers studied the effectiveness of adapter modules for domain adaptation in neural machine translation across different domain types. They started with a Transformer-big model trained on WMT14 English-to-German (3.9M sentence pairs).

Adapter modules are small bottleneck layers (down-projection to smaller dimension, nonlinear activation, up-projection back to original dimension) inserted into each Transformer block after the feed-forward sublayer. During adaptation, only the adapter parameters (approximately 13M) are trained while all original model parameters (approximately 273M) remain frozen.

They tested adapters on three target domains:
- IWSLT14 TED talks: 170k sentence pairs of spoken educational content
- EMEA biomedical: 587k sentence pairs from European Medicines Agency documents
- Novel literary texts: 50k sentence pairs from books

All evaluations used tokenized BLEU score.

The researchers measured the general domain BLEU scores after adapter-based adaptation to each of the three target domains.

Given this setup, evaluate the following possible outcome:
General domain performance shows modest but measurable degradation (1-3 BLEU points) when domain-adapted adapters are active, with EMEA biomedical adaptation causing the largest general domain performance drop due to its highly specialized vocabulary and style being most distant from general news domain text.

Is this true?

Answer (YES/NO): NO